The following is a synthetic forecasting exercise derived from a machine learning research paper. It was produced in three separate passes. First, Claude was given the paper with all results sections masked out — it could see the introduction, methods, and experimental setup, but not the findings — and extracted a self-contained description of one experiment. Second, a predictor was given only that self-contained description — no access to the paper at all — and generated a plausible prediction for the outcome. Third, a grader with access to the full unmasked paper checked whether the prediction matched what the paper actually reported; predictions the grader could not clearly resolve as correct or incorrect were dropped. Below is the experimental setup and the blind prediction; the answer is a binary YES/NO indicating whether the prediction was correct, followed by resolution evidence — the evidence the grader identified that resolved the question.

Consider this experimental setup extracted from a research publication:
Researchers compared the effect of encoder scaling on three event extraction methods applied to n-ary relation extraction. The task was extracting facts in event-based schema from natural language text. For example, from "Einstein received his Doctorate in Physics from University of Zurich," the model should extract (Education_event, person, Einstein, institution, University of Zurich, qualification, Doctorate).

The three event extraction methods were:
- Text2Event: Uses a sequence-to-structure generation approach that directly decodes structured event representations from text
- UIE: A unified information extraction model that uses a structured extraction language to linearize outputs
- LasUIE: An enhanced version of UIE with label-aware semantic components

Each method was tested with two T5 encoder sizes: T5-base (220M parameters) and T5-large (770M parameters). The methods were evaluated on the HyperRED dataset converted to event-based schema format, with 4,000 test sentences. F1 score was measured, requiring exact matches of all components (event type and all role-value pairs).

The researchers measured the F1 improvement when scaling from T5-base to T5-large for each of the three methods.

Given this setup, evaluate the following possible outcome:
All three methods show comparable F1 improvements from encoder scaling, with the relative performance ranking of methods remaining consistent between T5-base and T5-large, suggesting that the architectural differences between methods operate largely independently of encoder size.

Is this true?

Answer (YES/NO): YES